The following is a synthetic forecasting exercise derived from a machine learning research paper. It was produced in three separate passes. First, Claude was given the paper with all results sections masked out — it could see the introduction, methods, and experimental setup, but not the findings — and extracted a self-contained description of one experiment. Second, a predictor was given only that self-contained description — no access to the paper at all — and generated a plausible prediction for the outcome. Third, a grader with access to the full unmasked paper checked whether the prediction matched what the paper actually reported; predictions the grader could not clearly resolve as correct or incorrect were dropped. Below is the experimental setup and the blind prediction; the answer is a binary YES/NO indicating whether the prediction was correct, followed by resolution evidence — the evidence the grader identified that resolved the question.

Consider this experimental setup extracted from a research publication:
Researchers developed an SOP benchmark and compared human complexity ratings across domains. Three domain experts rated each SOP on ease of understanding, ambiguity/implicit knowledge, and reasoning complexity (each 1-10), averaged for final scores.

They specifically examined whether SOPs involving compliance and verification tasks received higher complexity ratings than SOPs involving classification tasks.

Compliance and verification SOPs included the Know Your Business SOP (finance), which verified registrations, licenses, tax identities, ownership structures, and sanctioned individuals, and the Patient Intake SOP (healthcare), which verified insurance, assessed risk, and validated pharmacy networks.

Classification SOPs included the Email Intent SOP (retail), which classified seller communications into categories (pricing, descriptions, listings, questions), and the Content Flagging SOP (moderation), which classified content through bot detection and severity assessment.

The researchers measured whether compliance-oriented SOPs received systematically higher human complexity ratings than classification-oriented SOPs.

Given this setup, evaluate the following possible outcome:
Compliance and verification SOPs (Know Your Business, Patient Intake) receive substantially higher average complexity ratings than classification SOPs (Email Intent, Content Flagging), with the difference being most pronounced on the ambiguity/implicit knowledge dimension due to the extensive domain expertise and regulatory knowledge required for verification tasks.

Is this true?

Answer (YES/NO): NO